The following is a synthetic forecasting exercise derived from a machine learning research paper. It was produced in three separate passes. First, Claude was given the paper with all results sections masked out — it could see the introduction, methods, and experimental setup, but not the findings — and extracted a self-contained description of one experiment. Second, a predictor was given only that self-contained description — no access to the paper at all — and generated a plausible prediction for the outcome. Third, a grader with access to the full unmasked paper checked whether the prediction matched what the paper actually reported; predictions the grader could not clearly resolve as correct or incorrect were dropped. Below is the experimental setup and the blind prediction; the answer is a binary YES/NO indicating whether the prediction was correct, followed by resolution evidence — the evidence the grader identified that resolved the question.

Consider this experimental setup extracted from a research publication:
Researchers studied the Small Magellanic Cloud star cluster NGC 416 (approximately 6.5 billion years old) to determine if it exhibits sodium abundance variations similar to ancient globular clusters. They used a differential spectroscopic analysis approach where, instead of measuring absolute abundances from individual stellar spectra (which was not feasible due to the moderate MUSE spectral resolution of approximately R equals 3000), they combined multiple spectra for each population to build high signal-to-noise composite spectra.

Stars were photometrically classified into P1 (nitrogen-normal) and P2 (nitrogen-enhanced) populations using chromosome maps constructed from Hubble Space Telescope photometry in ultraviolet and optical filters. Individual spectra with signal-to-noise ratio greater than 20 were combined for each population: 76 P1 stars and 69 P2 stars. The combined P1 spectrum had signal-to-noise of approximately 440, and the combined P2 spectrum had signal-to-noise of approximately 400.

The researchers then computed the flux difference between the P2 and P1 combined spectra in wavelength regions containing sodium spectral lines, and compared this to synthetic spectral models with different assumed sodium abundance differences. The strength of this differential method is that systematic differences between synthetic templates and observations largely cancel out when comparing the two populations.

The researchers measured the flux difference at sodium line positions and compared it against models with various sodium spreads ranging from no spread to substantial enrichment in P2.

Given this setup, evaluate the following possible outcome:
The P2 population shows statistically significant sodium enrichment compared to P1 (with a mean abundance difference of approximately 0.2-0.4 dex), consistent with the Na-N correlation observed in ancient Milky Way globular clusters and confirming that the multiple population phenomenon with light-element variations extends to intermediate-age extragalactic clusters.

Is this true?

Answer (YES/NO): NO